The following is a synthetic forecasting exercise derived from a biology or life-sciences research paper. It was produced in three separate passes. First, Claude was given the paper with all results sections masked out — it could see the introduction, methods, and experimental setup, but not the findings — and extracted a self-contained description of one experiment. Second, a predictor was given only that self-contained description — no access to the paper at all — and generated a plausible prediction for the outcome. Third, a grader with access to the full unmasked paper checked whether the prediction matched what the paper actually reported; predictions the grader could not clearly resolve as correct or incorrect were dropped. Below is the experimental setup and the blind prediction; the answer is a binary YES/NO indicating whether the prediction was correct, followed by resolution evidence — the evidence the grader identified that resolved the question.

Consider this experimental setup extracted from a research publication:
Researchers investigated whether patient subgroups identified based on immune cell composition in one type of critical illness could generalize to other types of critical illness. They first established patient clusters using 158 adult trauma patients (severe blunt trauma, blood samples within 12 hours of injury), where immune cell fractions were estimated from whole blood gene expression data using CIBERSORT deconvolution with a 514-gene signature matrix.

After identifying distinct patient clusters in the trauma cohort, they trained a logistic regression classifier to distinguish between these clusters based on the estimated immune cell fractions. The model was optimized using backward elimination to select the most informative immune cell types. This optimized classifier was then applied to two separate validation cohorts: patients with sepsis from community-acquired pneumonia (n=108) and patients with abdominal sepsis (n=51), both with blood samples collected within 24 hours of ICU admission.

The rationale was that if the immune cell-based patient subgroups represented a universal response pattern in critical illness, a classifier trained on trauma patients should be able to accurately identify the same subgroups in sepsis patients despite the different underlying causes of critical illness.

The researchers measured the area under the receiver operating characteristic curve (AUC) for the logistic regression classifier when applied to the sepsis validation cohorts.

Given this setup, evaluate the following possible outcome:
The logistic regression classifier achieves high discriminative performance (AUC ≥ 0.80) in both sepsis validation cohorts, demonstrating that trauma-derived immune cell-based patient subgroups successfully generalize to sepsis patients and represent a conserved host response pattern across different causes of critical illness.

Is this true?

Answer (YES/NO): YES